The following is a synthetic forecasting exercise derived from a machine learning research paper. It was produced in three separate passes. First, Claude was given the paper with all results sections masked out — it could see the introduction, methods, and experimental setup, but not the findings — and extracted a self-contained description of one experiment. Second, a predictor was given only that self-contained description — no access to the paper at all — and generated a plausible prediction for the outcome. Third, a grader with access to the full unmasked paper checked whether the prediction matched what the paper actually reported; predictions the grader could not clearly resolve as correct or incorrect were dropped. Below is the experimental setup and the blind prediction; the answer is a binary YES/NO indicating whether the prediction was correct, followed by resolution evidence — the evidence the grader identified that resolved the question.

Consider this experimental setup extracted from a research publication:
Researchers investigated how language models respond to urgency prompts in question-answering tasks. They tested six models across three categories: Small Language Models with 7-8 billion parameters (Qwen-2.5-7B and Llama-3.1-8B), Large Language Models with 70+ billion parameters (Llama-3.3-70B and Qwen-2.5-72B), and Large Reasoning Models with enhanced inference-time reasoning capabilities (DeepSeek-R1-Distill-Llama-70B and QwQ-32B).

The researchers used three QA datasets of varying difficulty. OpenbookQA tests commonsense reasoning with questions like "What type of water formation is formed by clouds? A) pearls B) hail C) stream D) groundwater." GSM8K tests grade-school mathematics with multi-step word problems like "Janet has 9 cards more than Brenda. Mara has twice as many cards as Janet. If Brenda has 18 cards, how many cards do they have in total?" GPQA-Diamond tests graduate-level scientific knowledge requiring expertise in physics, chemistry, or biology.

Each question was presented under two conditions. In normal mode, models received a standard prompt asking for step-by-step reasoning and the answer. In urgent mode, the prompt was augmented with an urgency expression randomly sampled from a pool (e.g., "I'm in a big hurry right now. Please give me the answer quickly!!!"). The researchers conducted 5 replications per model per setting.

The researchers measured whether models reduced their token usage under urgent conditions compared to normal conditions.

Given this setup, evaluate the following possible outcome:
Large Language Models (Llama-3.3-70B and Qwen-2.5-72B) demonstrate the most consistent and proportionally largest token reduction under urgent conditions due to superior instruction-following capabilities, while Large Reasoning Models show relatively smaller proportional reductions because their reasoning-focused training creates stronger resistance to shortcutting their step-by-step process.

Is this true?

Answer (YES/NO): NO